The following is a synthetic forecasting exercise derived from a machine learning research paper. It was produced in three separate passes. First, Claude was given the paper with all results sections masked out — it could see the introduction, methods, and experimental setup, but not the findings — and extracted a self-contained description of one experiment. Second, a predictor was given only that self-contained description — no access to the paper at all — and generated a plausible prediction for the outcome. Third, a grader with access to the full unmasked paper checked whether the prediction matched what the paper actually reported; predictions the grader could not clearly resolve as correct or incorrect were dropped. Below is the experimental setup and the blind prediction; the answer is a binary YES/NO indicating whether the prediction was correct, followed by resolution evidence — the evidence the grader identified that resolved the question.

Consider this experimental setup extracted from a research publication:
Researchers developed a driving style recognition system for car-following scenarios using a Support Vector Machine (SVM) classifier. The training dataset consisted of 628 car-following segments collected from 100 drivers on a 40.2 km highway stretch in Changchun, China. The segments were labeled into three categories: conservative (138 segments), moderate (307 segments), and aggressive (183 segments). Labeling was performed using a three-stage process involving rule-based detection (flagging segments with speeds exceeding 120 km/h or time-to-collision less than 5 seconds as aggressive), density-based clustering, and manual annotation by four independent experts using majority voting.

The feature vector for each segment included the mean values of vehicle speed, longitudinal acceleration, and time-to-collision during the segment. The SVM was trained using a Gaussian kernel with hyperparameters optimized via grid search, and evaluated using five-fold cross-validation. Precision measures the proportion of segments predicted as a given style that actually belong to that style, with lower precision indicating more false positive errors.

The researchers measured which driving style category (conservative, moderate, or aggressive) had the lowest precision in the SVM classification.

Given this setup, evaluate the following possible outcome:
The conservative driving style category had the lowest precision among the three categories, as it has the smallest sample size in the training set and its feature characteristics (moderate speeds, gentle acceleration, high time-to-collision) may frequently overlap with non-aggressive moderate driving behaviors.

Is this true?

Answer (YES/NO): NO